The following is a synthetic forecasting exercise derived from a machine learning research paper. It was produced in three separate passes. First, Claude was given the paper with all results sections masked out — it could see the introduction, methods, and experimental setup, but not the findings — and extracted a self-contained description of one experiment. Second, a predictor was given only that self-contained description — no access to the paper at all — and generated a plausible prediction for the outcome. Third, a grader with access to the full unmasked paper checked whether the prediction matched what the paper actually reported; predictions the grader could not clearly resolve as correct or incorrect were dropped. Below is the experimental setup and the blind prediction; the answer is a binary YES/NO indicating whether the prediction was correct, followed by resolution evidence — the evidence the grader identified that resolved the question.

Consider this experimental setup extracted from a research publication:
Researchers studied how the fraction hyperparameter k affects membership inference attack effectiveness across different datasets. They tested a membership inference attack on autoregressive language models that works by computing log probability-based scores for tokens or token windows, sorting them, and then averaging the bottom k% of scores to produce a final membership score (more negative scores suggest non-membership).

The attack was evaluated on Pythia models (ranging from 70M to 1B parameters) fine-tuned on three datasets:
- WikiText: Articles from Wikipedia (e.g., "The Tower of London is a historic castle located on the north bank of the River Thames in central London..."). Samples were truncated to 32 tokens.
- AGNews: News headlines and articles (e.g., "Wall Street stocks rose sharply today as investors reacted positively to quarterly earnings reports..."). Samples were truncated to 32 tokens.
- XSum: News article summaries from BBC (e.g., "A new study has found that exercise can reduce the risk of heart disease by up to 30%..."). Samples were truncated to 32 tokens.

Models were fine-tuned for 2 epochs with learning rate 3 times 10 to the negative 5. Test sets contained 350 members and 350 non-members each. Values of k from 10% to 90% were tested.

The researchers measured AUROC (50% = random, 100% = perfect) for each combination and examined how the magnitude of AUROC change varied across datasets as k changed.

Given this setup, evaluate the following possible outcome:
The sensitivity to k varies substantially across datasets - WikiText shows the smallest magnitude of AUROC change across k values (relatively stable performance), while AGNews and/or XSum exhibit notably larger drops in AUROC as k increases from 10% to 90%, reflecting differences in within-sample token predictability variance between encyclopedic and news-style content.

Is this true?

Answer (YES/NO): NO